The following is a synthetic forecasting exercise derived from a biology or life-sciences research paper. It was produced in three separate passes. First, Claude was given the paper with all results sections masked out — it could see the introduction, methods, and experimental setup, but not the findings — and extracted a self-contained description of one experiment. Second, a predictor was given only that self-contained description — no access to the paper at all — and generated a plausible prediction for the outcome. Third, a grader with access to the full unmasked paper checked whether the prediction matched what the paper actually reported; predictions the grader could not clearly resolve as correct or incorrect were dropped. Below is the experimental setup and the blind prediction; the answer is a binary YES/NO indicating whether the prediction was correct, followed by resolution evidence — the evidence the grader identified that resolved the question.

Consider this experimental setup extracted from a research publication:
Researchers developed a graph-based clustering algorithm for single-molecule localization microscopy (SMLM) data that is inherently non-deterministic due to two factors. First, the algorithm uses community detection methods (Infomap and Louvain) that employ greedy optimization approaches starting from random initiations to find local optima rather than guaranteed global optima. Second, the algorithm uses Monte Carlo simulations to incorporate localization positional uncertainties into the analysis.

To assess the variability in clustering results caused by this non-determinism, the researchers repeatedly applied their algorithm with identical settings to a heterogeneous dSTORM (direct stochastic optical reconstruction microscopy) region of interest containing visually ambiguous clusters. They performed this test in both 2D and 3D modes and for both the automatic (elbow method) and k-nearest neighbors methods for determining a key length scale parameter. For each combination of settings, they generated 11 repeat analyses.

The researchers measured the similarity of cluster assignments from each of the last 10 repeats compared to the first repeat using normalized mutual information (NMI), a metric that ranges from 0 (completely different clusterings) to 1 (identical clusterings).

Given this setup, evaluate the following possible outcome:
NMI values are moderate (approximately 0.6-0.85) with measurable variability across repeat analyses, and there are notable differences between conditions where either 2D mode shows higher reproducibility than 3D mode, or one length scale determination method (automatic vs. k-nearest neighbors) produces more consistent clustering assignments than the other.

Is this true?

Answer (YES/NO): NO